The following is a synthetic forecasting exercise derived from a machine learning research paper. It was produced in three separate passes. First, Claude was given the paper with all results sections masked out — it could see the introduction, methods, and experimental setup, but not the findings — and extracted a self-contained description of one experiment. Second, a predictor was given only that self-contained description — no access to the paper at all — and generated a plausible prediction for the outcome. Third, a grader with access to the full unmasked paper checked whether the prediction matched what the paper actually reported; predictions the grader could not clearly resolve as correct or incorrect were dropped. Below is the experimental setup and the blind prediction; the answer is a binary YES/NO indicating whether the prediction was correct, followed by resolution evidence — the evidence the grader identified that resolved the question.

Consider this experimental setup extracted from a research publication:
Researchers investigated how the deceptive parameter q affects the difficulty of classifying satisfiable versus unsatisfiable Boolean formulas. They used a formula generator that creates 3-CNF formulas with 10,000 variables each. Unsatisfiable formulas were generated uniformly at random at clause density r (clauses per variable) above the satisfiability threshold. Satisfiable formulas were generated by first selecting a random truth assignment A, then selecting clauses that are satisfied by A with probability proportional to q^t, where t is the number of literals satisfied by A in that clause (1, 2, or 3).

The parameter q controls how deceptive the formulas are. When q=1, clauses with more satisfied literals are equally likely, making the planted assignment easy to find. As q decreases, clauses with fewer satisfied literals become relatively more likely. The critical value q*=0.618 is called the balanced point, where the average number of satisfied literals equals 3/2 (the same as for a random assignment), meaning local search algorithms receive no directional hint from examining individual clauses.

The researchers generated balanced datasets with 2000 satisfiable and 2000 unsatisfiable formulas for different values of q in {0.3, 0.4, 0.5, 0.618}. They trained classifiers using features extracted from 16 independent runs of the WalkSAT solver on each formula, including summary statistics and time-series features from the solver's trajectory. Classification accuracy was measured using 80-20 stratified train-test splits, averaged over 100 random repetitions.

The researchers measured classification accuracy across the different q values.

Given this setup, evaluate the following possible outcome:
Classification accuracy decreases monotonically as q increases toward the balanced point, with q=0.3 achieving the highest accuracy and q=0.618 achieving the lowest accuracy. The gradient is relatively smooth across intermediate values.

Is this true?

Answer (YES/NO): NO